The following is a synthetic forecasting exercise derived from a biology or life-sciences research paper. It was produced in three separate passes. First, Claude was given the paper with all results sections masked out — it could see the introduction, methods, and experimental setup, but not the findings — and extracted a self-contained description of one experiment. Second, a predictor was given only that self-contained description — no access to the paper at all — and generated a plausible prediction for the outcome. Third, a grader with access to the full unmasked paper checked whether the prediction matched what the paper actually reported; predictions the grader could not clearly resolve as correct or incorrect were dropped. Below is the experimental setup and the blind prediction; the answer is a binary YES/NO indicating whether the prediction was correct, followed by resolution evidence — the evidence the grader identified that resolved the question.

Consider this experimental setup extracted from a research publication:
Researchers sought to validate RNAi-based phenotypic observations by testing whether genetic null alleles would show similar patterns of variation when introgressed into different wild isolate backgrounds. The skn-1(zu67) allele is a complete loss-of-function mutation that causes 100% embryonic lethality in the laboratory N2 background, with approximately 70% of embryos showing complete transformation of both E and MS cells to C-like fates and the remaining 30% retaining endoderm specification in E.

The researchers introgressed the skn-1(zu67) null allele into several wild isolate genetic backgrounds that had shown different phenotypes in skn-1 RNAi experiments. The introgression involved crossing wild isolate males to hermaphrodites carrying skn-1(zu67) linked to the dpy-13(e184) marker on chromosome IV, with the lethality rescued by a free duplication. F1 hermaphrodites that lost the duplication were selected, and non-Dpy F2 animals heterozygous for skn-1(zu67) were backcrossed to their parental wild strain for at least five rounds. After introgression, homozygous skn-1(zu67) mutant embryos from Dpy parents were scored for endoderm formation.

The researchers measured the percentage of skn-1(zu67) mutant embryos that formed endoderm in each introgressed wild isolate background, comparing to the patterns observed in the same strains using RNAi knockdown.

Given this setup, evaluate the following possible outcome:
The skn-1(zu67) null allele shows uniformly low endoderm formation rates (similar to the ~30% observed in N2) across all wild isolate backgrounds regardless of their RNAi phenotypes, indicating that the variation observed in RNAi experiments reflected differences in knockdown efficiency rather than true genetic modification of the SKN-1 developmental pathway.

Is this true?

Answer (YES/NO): NO